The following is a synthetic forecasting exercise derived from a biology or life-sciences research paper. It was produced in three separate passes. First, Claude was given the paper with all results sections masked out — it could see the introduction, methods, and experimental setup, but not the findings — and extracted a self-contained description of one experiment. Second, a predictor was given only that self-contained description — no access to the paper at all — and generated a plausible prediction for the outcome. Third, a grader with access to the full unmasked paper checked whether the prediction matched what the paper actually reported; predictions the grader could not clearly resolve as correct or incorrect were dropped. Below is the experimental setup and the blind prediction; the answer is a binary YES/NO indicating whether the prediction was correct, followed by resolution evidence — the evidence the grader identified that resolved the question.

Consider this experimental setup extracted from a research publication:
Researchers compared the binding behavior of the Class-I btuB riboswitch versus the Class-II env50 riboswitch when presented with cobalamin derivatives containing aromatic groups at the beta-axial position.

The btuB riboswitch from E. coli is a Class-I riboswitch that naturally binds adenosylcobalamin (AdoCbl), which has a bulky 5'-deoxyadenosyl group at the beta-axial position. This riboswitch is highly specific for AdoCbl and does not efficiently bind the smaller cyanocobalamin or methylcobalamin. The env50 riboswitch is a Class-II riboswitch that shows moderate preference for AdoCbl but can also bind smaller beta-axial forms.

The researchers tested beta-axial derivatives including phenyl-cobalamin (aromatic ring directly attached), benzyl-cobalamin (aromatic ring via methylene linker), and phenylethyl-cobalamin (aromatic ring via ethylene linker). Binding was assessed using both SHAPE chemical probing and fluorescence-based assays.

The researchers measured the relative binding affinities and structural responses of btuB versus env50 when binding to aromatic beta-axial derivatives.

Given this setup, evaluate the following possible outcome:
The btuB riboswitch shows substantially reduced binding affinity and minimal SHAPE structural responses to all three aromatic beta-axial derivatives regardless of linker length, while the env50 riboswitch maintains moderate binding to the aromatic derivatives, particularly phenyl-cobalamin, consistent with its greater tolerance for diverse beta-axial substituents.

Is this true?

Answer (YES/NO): YES